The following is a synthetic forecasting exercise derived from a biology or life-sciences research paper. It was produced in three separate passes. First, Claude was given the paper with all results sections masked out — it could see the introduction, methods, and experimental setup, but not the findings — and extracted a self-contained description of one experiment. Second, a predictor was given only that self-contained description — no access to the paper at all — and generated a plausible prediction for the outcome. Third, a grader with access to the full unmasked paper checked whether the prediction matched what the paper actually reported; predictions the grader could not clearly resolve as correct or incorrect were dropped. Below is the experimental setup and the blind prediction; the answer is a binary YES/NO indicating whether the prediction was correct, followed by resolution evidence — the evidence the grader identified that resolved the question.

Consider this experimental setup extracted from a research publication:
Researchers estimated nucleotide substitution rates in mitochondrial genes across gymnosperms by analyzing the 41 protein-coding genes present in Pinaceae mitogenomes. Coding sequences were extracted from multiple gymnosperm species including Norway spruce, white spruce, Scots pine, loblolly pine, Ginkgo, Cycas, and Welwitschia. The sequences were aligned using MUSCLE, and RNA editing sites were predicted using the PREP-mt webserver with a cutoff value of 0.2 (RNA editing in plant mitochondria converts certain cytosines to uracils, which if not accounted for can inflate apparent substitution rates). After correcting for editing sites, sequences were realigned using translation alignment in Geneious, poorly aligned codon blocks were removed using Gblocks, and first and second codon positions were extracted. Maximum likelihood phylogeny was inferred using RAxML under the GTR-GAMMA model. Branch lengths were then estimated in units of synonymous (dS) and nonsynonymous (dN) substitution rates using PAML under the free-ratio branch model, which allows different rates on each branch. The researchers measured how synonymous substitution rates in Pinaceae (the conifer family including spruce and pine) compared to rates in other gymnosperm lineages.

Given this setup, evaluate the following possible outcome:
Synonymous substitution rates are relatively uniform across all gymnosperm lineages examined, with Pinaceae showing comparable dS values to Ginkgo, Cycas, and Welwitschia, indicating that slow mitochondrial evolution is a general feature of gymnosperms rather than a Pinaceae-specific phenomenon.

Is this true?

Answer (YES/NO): NO